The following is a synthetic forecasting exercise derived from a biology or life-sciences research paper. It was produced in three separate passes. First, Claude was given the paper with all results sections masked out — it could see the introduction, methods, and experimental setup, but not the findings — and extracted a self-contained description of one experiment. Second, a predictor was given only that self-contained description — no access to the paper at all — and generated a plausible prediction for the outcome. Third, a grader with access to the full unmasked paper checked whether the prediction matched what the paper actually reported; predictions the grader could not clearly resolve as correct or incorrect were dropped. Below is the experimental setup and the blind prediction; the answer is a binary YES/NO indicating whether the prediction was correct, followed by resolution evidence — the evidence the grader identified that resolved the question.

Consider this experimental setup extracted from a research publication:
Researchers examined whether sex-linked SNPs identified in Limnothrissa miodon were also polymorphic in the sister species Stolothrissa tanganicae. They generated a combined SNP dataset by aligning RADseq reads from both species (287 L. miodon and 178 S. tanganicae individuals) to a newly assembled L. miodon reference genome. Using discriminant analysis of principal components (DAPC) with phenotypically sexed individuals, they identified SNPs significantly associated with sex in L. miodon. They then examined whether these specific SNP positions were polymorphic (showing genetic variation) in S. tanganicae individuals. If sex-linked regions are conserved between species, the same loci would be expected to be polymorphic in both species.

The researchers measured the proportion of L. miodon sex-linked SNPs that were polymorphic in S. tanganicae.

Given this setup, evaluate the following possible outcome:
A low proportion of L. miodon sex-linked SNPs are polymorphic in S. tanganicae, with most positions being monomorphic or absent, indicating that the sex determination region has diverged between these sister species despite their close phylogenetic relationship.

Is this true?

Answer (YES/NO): YES